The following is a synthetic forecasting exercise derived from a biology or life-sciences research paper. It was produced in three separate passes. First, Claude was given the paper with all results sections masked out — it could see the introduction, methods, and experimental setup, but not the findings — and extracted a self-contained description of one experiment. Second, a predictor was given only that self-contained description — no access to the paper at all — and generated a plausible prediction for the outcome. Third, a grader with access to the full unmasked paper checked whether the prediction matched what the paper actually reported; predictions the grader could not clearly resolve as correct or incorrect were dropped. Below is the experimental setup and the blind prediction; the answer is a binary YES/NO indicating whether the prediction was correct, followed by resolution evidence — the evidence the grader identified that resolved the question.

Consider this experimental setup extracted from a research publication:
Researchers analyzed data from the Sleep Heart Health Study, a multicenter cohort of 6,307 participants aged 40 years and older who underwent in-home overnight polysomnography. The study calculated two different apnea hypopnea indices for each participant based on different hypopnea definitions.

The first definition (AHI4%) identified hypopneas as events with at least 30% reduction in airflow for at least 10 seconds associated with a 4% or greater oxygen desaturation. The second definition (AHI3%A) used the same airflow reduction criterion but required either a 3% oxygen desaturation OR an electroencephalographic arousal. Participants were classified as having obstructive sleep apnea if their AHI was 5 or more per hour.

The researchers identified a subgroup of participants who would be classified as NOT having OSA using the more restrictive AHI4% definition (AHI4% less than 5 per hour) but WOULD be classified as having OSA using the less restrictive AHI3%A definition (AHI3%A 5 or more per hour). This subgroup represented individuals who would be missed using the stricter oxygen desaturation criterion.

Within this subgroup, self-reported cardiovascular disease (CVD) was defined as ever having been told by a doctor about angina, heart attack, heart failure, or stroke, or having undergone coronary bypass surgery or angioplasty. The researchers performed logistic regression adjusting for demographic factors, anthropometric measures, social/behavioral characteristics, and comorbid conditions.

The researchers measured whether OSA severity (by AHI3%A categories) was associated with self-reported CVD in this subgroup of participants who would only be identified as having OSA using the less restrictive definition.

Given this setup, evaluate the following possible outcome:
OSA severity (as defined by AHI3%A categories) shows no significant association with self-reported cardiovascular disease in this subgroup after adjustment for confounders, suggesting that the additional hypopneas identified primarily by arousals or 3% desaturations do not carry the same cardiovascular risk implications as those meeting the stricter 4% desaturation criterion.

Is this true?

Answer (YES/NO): NO